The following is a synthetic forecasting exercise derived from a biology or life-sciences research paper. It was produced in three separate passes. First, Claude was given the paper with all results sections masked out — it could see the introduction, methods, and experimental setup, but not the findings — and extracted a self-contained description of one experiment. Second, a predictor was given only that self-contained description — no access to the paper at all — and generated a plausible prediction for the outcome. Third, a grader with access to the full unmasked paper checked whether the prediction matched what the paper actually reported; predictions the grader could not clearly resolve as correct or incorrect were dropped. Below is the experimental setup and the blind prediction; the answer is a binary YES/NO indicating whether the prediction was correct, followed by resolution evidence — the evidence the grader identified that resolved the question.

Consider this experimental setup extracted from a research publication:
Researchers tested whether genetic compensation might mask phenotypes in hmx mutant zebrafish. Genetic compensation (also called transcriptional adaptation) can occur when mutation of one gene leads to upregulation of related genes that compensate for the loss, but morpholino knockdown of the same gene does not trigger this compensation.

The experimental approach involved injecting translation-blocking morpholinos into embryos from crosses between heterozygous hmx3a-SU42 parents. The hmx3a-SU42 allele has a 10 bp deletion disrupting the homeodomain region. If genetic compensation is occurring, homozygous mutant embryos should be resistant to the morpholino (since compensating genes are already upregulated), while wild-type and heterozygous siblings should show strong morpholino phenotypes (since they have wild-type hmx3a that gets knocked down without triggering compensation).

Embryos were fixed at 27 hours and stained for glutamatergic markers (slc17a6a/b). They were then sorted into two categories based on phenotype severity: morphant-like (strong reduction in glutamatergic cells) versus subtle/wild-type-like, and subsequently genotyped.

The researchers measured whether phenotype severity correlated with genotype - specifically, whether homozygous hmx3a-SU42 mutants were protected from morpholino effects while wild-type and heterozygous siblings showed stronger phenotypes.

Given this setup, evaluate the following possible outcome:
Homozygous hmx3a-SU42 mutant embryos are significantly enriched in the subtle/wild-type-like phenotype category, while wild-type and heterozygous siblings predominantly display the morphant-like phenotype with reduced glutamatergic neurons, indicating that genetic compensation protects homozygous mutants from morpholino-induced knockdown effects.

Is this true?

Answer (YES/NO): NO